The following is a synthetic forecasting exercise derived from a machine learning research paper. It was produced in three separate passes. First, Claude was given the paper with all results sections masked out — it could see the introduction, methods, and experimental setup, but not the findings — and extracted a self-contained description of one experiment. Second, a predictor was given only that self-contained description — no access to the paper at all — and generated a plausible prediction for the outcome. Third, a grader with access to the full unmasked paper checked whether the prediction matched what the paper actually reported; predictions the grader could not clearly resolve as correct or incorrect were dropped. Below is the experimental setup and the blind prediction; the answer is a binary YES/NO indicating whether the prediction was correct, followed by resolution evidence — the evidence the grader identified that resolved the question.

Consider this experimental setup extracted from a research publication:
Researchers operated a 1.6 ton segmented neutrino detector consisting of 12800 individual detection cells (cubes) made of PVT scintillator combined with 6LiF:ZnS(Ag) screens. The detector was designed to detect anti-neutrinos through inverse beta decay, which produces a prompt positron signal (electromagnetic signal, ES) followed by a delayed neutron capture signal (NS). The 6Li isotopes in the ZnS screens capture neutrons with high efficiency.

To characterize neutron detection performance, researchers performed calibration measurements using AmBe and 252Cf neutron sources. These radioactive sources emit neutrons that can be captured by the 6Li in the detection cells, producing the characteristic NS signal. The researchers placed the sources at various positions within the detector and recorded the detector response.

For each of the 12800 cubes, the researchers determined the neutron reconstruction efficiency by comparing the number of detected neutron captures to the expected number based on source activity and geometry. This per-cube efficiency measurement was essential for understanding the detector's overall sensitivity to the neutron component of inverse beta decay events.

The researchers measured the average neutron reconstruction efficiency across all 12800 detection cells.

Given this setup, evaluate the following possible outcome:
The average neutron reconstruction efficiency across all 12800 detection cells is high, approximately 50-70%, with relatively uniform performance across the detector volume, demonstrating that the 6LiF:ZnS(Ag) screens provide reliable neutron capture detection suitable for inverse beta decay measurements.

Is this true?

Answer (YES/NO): NO